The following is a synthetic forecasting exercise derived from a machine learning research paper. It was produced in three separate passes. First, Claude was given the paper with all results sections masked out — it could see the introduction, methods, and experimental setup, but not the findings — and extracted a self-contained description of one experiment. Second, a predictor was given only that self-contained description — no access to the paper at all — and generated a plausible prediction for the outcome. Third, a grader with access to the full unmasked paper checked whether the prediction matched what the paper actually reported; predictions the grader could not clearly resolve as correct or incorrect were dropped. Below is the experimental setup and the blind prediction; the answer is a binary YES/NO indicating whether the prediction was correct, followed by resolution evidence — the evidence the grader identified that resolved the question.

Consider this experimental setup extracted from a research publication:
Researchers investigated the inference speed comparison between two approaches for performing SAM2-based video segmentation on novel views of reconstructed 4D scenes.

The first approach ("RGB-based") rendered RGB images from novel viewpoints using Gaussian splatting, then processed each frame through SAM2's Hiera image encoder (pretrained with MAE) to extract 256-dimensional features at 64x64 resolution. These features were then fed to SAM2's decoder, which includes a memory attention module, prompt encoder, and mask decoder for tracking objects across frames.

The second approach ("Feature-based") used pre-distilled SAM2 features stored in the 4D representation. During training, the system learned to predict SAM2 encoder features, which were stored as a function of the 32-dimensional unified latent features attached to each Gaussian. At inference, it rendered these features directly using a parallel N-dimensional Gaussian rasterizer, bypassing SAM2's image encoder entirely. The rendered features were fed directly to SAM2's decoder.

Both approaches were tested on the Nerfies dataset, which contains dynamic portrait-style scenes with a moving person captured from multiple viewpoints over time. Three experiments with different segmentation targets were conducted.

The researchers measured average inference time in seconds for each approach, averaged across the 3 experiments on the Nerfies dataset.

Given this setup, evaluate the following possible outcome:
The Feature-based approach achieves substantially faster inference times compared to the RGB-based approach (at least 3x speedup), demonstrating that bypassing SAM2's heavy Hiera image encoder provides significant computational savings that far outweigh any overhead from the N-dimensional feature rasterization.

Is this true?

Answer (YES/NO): NO